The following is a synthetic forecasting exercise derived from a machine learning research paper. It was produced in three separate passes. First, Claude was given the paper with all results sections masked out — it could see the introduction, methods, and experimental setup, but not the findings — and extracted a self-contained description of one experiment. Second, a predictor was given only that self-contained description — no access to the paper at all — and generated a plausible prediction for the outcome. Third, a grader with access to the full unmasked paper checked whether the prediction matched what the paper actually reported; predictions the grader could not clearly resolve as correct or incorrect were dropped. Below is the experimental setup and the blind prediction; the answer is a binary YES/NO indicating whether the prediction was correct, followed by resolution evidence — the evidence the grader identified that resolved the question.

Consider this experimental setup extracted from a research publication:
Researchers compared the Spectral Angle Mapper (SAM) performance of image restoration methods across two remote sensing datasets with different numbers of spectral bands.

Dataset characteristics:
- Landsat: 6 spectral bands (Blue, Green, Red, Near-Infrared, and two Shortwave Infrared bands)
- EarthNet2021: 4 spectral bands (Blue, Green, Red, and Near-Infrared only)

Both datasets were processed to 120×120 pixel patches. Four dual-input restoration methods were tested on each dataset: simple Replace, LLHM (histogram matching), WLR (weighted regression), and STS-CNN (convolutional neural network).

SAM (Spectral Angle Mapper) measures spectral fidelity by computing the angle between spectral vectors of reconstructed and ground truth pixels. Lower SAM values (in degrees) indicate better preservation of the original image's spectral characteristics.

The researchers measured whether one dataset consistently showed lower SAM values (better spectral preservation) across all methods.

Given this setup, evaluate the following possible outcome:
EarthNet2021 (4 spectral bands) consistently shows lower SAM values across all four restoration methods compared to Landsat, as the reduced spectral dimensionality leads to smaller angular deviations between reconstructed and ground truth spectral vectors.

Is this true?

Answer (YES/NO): NO